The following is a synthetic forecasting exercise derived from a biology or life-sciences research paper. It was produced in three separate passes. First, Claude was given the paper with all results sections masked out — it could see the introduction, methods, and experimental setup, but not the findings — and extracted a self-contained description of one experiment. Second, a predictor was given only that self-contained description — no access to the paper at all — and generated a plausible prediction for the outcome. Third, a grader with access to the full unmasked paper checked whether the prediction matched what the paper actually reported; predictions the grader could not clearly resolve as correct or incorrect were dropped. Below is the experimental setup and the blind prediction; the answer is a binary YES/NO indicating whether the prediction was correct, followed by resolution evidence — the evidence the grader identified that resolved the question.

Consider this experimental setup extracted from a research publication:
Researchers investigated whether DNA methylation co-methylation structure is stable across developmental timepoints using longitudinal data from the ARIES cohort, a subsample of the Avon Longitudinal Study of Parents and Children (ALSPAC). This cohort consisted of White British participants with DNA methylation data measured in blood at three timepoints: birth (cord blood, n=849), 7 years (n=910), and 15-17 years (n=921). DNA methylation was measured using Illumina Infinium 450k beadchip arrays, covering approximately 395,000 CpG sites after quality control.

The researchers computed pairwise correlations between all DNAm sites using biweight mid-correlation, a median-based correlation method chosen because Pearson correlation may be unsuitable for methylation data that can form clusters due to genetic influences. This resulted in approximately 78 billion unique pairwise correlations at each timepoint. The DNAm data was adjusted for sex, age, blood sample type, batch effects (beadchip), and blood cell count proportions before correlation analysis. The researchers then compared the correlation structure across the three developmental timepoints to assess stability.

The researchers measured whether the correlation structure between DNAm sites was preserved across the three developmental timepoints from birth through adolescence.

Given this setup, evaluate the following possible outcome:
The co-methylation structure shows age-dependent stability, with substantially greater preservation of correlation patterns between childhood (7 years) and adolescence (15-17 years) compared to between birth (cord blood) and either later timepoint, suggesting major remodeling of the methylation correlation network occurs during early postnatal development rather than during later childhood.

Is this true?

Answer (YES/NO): NO